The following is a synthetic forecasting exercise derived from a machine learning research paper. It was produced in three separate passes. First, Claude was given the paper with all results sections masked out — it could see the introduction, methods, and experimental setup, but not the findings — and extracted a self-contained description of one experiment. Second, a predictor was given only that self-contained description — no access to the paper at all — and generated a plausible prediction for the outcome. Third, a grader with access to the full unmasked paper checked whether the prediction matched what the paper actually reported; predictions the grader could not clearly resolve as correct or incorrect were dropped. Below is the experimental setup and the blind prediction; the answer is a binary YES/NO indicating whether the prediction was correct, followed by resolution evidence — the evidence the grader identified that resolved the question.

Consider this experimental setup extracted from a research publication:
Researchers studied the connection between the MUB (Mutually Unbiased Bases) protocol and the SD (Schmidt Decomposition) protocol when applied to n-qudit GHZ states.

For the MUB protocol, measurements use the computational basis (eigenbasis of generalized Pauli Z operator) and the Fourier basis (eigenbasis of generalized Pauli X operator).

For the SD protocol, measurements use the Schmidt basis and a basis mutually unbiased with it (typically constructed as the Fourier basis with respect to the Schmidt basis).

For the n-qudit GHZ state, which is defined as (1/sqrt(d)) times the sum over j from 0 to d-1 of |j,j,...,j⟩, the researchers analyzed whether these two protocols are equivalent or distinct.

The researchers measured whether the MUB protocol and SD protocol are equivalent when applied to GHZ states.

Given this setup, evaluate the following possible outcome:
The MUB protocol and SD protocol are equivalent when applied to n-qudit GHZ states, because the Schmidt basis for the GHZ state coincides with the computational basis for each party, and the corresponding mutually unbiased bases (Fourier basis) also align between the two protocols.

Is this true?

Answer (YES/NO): YES